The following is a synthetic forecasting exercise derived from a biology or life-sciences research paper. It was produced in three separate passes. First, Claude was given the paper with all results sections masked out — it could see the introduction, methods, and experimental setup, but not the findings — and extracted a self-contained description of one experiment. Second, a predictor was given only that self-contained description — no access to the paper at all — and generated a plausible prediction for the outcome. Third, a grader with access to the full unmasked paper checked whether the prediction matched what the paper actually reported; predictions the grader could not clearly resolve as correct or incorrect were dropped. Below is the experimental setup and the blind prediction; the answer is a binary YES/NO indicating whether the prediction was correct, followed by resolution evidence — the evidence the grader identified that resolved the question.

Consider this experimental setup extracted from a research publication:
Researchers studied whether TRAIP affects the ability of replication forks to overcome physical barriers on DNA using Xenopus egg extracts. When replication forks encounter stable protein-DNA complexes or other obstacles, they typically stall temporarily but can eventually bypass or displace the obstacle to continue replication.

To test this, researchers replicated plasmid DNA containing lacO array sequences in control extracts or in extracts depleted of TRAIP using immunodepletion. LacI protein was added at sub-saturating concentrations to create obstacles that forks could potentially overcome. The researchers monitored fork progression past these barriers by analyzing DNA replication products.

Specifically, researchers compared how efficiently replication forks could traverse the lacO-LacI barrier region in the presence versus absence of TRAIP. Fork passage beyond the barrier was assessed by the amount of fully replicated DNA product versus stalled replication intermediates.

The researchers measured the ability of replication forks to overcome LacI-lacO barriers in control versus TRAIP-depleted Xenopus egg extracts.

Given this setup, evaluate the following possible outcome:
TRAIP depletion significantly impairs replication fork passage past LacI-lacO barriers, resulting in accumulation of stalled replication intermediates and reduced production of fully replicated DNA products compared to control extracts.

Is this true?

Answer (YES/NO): YES